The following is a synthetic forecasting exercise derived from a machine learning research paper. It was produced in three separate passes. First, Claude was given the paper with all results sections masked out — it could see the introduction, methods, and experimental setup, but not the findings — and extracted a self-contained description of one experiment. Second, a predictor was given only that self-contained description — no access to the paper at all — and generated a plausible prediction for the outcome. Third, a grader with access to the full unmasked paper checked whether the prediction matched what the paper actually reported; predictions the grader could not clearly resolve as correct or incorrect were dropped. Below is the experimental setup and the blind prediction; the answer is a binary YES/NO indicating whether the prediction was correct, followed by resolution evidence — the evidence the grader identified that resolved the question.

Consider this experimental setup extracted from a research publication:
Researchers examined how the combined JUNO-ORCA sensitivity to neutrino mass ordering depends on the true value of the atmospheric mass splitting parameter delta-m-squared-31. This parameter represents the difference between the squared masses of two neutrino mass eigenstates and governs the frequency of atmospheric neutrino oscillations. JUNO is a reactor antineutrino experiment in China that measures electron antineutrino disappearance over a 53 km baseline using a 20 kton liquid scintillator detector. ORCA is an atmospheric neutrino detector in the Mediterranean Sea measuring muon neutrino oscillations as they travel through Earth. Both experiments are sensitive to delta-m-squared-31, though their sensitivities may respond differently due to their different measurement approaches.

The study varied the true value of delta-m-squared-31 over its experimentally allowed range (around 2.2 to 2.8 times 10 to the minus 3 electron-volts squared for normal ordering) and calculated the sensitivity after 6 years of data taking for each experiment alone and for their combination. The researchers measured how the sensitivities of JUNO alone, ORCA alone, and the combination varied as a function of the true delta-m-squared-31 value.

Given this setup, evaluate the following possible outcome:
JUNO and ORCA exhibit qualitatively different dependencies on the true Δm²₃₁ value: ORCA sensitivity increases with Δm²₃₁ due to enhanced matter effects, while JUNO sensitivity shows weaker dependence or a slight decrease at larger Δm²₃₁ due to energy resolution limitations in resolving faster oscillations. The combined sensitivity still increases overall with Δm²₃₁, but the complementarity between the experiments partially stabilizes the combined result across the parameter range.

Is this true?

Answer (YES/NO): NO